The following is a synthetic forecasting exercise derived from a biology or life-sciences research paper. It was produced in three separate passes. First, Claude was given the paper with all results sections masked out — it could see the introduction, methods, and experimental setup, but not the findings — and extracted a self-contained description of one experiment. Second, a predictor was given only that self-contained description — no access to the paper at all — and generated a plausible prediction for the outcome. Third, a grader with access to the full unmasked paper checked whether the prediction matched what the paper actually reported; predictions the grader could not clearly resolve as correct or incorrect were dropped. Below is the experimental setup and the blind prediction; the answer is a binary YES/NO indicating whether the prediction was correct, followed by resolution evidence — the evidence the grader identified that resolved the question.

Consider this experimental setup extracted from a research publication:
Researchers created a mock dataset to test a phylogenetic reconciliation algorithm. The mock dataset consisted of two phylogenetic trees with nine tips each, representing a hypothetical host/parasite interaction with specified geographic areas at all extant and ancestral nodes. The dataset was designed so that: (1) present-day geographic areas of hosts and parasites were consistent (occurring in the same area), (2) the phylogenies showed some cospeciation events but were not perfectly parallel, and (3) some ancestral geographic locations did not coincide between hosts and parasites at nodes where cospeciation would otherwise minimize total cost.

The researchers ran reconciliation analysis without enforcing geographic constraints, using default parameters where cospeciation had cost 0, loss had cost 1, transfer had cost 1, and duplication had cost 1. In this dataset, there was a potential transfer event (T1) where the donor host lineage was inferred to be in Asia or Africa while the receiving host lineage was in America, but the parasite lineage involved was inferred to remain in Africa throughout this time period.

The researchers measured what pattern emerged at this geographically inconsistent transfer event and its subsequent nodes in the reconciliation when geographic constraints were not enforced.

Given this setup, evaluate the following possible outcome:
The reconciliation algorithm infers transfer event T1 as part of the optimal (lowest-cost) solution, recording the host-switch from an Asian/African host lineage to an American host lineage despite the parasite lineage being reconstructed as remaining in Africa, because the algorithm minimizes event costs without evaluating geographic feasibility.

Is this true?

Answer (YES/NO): YES